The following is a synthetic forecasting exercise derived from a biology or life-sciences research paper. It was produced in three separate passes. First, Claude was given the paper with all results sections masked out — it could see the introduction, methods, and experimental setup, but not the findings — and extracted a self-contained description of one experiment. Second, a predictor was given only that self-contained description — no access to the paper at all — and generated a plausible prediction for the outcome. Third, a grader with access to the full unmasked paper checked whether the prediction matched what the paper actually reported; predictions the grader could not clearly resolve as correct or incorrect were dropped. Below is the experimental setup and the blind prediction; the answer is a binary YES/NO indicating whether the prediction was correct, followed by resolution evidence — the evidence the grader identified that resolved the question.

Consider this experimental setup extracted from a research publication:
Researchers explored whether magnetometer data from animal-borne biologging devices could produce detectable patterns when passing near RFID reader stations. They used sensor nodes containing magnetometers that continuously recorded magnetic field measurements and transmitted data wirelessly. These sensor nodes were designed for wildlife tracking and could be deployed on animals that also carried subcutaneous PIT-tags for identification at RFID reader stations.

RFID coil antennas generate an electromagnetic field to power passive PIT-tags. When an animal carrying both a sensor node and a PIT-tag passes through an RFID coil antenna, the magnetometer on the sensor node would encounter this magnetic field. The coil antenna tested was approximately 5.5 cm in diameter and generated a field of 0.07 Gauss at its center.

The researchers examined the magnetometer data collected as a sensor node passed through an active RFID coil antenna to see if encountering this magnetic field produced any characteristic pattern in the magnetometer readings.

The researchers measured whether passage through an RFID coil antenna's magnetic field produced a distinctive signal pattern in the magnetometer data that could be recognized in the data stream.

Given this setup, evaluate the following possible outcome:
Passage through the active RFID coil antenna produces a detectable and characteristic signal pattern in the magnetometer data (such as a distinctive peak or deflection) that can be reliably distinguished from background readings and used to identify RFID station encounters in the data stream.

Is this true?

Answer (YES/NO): YES